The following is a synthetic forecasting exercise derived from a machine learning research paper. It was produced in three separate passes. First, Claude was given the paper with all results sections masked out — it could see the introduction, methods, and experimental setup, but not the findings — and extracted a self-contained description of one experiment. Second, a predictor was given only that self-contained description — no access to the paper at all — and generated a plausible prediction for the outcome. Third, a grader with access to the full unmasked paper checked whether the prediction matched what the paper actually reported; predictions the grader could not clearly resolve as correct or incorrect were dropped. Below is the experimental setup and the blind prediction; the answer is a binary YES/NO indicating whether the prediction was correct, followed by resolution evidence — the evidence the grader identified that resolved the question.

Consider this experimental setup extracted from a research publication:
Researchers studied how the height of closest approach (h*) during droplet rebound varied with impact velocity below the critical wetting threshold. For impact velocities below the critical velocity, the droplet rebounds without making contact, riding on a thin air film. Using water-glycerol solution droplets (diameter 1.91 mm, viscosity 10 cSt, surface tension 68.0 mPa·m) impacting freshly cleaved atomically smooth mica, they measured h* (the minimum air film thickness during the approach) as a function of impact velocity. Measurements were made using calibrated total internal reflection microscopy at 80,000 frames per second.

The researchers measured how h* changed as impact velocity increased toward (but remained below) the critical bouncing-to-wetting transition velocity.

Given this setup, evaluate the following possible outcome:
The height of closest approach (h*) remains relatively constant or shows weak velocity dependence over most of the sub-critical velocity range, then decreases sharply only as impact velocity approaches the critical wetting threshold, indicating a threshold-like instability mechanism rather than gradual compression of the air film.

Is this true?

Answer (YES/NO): NO